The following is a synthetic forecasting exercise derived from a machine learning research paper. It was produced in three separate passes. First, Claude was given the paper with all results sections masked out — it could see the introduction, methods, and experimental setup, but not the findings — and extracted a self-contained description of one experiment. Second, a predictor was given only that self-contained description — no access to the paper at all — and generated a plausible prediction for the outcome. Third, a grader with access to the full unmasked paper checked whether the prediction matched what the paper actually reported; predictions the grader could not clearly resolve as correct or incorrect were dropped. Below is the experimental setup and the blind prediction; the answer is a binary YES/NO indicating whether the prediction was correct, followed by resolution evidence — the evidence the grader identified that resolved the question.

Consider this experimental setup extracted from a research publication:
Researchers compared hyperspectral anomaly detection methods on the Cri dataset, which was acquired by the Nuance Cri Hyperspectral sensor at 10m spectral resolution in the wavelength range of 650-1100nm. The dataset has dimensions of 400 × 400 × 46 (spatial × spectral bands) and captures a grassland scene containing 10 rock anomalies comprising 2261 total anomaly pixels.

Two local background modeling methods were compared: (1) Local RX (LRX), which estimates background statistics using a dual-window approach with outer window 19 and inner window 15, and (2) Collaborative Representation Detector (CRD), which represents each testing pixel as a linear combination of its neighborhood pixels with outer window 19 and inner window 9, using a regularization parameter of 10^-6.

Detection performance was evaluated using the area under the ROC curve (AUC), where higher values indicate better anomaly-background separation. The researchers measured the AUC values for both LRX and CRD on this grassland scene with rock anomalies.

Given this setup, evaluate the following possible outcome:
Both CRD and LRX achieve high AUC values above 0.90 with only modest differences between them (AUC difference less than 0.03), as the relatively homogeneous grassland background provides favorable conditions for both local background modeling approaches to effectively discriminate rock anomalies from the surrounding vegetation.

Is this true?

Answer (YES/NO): NO